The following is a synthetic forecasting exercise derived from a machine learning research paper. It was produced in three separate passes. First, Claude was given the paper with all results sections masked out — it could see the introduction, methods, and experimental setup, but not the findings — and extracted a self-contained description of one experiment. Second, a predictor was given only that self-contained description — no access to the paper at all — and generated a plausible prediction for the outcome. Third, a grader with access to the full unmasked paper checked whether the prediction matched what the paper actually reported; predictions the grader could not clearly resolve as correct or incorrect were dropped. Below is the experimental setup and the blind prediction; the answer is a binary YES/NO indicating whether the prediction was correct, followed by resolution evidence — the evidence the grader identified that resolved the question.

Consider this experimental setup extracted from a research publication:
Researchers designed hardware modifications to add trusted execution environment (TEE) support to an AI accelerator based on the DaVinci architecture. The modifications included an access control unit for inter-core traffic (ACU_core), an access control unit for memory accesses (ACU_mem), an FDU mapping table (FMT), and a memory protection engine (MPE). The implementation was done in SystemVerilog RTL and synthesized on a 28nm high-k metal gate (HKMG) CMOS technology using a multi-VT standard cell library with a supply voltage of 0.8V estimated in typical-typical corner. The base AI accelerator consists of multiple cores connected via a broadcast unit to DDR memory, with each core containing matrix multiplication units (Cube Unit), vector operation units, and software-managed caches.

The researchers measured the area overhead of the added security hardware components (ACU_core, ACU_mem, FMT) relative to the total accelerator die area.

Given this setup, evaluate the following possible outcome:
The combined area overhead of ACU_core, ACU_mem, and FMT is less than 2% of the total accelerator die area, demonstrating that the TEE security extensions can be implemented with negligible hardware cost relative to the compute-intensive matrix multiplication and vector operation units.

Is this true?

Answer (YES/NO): YES